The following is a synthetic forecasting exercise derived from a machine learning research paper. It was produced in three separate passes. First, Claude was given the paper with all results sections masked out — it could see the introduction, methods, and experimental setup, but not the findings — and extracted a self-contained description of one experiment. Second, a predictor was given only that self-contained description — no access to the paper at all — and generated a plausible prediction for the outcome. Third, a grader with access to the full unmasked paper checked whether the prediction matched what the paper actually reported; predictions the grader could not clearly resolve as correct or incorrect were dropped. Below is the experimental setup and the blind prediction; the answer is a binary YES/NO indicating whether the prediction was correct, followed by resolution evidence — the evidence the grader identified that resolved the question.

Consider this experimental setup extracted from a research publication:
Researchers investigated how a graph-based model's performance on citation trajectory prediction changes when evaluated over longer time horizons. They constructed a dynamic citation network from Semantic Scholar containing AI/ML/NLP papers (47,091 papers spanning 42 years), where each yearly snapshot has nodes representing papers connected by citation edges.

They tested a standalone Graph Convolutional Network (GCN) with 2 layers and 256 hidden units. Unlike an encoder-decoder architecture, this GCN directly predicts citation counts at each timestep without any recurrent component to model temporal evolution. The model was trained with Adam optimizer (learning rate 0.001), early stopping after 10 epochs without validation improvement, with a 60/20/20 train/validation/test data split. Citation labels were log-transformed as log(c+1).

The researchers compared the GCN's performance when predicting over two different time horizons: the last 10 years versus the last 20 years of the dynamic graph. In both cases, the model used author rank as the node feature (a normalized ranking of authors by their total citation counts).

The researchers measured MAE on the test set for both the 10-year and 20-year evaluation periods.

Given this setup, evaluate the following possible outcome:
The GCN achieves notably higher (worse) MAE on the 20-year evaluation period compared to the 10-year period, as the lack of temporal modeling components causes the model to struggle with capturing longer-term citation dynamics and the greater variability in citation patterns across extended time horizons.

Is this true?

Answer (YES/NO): YES